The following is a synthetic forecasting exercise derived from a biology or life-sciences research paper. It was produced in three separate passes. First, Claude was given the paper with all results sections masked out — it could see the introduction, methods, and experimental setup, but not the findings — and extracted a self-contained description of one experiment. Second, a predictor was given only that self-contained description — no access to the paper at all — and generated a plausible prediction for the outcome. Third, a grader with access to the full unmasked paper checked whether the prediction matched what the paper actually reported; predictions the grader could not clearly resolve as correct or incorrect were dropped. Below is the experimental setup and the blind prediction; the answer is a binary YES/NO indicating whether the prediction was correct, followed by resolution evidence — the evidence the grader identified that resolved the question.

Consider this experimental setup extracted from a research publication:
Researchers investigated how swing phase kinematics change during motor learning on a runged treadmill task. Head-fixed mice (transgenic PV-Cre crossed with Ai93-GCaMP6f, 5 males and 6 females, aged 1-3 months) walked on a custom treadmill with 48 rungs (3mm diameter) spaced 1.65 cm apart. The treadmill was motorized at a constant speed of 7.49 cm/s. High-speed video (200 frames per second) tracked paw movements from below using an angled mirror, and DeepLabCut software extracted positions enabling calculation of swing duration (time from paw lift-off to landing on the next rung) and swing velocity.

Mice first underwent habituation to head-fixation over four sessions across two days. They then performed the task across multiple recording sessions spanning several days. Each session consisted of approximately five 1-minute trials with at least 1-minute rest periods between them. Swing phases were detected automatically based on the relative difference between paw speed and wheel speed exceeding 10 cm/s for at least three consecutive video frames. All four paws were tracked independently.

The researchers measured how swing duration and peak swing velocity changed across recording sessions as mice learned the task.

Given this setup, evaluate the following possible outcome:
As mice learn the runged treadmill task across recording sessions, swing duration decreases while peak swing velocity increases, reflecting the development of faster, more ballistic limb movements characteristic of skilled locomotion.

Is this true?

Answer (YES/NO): YES